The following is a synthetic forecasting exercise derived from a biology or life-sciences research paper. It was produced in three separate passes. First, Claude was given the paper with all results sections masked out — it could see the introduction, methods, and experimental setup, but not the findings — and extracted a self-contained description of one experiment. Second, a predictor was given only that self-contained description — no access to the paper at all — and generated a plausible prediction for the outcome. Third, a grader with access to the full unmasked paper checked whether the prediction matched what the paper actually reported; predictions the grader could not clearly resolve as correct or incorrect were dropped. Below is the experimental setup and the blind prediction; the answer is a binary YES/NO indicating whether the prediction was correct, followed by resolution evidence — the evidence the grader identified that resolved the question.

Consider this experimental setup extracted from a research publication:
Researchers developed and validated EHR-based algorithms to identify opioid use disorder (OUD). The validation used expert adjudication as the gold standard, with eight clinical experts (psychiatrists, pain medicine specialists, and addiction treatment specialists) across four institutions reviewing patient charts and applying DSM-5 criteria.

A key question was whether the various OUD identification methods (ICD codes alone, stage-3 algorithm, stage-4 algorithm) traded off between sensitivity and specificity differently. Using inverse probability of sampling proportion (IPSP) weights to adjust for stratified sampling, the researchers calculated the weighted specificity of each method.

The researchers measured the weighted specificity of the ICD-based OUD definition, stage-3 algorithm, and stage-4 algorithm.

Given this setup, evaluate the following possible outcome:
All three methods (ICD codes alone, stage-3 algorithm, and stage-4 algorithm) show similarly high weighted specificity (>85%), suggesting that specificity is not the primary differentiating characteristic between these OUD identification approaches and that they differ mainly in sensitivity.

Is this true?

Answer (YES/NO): YES